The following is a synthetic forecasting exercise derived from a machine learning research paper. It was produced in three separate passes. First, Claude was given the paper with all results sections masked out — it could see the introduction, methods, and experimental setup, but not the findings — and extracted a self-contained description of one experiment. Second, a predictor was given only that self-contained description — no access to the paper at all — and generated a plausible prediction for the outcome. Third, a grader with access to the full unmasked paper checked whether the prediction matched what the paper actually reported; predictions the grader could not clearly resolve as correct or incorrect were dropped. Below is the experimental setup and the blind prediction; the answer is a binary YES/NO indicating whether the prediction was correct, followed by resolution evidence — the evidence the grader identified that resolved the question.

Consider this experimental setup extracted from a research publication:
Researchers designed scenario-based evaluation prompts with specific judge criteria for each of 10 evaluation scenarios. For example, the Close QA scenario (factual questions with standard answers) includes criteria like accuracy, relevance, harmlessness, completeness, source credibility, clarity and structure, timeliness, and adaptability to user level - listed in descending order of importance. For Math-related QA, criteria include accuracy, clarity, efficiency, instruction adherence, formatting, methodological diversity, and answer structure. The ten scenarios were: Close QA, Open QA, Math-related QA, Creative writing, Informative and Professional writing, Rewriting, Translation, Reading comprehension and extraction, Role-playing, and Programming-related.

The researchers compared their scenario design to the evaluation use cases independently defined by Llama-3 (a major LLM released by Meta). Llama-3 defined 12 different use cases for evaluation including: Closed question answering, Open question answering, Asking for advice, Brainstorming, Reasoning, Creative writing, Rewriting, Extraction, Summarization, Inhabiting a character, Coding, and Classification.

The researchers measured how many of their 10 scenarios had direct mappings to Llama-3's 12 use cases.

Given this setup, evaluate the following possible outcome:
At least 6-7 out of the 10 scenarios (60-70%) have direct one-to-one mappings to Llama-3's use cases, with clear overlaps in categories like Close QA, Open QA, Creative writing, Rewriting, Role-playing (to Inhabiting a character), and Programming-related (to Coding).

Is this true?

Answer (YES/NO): YES